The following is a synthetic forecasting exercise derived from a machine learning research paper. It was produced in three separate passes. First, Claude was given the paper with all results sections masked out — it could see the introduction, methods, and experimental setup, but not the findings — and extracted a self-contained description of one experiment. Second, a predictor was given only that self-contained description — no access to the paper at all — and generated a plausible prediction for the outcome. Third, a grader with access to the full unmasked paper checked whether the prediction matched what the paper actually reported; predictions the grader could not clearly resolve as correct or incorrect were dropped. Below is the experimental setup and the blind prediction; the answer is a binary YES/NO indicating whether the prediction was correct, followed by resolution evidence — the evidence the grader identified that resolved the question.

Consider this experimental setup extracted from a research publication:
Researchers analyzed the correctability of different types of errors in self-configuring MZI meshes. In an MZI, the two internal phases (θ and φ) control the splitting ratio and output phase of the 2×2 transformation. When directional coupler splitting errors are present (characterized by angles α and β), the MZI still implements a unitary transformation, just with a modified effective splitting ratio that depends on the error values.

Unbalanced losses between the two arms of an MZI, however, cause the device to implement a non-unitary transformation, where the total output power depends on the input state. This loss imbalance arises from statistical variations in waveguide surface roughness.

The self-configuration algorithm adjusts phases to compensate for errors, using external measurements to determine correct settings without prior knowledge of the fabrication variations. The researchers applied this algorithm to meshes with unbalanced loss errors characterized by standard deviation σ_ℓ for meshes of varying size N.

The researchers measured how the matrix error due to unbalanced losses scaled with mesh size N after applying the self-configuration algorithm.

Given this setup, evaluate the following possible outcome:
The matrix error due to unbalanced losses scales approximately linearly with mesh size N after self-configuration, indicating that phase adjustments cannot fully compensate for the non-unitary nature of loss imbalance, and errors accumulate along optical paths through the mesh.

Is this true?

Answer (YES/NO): NO